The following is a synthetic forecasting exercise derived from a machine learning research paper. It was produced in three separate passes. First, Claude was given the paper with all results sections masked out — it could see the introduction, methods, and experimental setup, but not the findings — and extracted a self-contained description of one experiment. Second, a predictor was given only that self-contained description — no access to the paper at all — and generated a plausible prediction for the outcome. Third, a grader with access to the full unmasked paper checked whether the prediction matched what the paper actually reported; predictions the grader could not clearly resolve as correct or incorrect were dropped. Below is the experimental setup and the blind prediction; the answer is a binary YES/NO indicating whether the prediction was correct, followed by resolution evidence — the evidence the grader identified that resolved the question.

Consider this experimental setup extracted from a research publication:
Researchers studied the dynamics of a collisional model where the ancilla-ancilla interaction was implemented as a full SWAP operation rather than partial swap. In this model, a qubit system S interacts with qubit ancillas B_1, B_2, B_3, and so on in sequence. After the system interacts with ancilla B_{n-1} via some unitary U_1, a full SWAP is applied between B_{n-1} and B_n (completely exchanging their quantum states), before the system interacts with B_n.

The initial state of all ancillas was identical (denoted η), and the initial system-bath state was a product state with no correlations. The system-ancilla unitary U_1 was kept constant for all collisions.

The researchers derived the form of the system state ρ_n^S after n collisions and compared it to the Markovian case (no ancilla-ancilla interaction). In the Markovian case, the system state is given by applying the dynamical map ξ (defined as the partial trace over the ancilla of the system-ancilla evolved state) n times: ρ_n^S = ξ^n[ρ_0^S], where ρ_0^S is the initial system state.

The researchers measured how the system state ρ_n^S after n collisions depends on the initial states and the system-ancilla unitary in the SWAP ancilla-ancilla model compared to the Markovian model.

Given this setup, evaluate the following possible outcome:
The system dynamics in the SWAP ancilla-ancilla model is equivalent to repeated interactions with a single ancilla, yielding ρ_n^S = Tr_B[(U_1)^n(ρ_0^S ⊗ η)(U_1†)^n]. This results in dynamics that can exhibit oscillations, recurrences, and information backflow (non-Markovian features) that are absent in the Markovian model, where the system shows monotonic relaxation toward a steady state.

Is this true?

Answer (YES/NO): YES